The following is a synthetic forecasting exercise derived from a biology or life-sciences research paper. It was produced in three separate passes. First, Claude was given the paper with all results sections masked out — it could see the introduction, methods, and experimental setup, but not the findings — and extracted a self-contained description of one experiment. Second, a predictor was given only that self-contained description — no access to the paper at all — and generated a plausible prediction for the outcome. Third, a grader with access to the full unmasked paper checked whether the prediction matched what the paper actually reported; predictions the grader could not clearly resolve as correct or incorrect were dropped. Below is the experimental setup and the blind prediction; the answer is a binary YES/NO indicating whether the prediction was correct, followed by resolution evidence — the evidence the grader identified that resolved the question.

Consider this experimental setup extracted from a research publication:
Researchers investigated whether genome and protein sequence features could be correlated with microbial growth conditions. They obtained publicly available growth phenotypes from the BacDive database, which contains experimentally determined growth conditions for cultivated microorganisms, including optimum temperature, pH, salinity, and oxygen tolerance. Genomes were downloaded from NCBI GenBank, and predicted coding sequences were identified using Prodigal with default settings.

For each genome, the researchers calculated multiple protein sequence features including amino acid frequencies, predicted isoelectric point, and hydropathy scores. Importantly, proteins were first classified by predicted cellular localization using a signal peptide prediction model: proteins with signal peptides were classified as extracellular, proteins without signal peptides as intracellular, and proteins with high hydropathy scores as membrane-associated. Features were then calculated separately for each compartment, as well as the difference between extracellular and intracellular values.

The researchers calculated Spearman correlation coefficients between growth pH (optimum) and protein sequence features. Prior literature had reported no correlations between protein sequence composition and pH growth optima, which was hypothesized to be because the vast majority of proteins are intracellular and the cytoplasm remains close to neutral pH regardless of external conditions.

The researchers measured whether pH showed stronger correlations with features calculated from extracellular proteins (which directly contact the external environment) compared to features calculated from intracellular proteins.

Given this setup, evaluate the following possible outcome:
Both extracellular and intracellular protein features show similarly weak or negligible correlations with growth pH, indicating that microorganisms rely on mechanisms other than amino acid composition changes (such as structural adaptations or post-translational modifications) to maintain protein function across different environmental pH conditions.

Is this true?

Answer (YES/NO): NO